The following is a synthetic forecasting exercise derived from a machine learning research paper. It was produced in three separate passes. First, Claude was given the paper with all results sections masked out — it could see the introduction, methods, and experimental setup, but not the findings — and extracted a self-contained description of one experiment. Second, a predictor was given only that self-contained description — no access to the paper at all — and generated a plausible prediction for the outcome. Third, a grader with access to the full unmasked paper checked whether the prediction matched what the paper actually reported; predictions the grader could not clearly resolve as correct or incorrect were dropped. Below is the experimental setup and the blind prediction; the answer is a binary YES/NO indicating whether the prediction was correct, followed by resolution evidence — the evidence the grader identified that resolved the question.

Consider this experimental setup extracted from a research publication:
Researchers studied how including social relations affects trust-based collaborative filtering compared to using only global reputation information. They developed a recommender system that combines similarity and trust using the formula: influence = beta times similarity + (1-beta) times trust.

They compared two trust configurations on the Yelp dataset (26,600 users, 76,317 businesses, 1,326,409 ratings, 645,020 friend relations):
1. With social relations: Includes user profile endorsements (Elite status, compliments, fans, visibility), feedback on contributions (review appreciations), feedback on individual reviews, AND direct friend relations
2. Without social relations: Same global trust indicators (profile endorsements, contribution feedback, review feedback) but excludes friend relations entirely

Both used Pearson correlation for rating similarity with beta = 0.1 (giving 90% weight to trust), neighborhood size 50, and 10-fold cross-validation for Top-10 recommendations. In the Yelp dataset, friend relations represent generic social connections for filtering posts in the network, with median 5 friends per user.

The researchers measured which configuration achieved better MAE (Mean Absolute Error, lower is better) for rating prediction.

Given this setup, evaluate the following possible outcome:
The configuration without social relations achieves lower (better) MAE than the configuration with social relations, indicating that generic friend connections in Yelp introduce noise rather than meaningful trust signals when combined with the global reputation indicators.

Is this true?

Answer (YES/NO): NO